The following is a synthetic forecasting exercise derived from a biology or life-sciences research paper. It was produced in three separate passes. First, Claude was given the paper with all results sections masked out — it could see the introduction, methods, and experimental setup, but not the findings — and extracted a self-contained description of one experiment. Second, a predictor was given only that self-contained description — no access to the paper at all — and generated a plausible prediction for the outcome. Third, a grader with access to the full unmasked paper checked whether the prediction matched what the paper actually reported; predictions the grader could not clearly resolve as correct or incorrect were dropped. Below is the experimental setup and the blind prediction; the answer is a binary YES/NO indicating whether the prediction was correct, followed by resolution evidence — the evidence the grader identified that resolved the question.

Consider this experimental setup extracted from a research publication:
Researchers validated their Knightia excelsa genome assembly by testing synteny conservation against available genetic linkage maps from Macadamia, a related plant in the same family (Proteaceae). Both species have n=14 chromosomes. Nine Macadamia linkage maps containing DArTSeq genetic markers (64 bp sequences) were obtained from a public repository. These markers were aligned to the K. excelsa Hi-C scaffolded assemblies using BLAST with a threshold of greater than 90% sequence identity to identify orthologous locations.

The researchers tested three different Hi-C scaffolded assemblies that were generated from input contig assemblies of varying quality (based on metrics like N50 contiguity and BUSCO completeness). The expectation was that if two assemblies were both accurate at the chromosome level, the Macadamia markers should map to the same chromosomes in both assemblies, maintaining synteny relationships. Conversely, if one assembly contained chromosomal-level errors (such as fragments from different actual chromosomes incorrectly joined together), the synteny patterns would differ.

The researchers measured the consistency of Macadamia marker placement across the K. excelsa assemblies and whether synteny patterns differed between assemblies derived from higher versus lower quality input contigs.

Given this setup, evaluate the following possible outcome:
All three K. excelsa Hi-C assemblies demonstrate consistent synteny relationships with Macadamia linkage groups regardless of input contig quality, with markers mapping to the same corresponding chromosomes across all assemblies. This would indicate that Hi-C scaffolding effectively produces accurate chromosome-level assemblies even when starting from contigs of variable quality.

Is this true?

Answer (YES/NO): NO